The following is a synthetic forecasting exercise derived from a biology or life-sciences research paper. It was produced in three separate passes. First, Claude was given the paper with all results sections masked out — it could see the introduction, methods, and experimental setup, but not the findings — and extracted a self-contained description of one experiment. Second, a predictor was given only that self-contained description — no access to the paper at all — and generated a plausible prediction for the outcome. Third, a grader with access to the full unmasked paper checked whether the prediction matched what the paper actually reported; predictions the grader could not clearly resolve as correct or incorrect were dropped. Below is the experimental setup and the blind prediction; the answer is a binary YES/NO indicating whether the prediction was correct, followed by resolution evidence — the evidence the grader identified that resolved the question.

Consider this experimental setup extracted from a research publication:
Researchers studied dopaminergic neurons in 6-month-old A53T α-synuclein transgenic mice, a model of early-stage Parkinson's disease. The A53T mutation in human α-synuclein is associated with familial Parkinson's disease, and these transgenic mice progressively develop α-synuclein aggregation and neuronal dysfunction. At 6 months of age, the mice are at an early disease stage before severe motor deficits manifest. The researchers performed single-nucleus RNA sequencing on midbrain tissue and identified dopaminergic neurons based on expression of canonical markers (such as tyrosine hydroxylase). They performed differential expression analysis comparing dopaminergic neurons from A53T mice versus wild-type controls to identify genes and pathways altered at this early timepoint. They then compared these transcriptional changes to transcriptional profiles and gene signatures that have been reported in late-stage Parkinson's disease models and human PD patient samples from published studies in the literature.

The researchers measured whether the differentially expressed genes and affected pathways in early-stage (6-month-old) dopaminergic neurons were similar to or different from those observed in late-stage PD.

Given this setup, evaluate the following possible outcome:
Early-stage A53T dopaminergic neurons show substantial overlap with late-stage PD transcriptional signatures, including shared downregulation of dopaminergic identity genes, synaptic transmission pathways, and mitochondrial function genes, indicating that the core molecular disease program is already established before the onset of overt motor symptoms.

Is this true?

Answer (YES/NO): NO